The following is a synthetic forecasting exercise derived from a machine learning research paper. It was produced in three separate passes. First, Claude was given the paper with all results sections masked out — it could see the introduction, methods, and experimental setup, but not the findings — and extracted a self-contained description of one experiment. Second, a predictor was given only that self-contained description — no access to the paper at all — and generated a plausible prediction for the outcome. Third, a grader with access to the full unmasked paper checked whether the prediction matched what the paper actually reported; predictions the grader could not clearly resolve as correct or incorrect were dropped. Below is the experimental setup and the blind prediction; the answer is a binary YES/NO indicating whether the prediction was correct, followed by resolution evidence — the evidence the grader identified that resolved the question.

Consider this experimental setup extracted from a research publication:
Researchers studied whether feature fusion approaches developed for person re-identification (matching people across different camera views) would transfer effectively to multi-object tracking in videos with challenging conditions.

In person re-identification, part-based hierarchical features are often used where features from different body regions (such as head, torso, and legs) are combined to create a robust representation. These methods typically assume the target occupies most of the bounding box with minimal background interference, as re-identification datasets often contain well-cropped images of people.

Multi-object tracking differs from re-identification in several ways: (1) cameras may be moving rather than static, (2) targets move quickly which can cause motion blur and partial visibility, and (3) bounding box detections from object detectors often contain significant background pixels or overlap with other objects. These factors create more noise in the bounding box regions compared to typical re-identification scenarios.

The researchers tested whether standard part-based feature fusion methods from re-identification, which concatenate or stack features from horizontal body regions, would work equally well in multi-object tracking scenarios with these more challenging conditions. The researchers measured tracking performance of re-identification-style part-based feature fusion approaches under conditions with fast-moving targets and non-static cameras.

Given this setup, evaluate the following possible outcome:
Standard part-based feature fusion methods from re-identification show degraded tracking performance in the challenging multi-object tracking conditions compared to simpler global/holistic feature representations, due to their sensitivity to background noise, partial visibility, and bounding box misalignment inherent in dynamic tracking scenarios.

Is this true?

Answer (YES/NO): YES